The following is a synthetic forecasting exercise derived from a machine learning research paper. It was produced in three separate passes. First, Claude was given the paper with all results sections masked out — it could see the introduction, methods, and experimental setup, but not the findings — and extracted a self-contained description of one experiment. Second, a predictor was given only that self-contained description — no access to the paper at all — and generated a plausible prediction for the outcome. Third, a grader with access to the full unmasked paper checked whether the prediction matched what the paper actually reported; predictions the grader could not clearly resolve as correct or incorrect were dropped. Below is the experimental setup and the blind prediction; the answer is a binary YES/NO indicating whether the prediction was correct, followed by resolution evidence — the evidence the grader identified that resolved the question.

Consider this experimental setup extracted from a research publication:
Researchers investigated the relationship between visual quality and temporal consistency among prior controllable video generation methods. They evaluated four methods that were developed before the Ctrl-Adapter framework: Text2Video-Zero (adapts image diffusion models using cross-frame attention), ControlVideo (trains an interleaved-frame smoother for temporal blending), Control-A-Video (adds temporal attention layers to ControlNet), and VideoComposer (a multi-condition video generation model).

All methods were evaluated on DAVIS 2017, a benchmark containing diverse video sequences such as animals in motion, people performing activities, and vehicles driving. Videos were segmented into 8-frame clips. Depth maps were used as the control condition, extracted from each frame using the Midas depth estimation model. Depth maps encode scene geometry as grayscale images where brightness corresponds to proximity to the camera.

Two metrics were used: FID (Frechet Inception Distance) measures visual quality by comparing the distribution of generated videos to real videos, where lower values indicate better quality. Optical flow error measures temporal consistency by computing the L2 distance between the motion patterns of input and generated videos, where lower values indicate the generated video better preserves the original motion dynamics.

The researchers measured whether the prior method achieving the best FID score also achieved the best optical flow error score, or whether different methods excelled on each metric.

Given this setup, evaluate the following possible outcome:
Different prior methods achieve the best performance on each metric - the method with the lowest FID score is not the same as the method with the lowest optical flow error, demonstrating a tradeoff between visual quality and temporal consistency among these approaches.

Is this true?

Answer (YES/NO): YES